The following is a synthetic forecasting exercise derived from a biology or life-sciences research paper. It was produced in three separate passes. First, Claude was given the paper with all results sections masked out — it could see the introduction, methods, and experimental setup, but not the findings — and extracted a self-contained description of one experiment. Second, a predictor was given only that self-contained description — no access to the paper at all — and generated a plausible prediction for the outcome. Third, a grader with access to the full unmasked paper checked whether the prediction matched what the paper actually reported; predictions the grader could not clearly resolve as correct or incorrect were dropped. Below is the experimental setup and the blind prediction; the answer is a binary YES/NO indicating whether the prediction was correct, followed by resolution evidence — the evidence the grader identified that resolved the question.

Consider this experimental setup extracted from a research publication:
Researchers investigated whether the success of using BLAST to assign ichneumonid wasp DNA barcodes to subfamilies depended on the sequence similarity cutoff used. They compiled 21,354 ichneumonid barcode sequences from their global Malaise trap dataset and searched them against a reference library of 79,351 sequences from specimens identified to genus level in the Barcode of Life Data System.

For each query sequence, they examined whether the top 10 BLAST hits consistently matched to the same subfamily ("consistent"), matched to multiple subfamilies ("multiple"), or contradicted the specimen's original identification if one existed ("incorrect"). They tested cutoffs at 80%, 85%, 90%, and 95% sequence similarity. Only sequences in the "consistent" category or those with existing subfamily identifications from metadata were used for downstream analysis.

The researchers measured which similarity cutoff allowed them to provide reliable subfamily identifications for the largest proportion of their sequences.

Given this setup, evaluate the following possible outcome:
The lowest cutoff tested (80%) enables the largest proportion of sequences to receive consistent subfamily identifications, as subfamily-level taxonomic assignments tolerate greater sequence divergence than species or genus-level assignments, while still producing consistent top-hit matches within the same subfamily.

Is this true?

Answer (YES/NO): NO